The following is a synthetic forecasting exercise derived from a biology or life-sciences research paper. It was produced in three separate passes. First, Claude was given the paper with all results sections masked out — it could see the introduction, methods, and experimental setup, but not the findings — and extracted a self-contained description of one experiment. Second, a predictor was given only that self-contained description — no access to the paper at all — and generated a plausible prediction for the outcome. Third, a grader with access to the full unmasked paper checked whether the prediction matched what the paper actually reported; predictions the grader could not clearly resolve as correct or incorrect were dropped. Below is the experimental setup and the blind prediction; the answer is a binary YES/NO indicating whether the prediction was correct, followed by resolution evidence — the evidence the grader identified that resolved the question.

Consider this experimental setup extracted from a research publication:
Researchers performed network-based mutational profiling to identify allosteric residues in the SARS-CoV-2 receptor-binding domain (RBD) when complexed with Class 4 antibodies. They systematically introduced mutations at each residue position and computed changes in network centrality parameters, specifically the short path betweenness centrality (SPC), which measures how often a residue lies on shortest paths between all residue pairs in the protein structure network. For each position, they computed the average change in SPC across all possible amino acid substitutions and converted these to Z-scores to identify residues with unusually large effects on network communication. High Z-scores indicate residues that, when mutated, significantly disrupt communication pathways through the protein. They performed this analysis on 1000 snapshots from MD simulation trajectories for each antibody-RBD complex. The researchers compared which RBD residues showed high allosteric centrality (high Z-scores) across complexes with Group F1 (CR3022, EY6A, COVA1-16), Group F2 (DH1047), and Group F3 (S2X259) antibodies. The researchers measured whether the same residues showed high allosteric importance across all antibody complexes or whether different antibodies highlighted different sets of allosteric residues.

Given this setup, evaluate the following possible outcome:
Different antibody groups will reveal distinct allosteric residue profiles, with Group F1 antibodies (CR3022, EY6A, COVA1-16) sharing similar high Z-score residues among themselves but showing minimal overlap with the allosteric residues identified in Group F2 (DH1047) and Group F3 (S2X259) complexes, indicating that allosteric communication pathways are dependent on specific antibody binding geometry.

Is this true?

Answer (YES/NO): NO